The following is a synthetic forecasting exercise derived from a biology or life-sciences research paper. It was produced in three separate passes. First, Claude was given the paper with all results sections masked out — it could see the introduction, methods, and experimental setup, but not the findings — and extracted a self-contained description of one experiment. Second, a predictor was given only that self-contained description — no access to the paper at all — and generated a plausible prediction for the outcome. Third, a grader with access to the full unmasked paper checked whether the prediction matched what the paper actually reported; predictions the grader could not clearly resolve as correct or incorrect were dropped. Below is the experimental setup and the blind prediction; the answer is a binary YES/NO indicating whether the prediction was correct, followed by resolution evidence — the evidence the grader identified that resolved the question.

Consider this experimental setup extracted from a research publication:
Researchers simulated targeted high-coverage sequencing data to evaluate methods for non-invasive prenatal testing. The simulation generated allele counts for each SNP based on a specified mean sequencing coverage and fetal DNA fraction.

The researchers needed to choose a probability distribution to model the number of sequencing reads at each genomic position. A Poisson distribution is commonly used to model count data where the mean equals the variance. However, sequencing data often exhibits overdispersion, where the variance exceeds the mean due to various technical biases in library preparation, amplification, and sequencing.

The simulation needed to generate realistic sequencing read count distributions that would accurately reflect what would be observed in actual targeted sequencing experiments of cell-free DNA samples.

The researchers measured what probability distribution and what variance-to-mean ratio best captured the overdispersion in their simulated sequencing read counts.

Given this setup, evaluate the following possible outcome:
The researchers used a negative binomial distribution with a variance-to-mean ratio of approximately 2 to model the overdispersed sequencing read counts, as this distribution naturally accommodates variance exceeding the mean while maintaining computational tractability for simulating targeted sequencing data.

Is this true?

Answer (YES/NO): NO